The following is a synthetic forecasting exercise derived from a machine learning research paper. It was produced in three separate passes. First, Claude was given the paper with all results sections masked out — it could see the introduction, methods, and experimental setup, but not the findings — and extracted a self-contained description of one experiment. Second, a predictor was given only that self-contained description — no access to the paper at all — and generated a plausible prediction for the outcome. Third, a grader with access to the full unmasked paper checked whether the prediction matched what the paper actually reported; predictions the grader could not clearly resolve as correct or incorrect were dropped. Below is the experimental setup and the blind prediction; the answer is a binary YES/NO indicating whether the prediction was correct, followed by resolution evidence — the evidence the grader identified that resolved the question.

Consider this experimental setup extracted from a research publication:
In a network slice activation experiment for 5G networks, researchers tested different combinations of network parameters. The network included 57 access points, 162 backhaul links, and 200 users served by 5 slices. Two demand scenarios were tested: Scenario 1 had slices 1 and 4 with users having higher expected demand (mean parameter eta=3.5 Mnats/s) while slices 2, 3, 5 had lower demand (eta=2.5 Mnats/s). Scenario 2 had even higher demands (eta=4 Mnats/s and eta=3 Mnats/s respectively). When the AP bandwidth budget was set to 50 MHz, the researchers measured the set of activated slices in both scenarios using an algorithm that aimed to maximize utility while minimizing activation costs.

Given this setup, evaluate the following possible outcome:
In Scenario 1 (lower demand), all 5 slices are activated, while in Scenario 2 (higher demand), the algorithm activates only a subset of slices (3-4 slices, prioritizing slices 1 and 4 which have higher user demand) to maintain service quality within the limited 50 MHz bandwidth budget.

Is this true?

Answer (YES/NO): NO